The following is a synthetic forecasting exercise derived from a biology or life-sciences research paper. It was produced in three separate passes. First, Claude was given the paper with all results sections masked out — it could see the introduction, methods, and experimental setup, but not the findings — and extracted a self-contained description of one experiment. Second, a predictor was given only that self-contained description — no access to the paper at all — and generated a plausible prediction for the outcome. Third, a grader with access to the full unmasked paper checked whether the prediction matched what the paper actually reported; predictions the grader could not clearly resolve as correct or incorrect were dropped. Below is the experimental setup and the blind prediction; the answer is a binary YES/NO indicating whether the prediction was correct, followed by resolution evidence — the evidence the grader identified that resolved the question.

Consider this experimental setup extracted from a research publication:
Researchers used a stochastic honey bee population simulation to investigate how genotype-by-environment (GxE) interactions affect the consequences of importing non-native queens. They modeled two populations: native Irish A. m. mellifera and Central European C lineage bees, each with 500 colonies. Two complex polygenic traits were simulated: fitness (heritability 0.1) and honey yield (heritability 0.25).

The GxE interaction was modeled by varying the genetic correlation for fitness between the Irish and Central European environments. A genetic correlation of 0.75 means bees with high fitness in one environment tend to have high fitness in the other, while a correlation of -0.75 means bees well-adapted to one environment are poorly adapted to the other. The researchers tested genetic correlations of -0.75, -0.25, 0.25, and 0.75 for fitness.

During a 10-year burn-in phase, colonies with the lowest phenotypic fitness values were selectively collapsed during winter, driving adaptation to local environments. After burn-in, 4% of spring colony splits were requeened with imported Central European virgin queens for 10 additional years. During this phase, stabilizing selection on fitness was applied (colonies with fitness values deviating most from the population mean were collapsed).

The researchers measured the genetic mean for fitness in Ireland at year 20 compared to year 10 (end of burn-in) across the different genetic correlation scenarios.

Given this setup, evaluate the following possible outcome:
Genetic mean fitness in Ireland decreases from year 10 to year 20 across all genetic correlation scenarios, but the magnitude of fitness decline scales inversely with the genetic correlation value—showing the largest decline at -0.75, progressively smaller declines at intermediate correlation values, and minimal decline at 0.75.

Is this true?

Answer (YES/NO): YES